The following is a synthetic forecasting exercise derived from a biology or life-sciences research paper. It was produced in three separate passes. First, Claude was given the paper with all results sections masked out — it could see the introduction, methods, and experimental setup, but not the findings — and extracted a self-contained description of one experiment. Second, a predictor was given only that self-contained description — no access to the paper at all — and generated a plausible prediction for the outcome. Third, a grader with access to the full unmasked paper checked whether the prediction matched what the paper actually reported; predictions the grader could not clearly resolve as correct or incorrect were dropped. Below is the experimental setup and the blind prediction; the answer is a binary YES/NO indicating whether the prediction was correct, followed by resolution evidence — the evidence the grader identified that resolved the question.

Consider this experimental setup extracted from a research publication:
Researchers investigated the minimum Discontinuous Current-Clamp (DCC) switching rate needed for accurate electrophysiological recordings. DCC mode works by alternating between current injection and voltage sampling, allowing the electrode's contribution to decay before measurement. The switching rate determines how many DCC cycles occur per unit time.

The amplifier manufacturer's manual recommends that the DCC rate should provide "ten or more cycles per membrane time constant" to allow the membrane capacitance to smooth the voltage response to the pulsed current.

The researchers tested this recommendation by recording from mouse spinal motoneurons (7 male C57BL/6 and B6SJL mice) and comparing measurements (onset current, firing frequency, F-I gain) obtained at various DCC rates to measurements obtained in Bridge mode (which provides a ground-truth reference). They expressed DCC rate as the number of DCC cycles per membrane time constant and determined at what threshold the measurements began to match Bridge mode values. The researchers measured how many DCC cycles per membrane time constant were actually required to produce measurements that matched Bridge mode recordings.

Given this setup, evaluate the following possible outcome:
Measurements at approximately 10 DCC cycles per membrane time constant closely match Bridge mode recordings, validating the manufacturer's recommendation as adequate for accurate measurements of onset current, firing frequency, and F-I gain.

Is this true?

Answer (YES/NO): NO